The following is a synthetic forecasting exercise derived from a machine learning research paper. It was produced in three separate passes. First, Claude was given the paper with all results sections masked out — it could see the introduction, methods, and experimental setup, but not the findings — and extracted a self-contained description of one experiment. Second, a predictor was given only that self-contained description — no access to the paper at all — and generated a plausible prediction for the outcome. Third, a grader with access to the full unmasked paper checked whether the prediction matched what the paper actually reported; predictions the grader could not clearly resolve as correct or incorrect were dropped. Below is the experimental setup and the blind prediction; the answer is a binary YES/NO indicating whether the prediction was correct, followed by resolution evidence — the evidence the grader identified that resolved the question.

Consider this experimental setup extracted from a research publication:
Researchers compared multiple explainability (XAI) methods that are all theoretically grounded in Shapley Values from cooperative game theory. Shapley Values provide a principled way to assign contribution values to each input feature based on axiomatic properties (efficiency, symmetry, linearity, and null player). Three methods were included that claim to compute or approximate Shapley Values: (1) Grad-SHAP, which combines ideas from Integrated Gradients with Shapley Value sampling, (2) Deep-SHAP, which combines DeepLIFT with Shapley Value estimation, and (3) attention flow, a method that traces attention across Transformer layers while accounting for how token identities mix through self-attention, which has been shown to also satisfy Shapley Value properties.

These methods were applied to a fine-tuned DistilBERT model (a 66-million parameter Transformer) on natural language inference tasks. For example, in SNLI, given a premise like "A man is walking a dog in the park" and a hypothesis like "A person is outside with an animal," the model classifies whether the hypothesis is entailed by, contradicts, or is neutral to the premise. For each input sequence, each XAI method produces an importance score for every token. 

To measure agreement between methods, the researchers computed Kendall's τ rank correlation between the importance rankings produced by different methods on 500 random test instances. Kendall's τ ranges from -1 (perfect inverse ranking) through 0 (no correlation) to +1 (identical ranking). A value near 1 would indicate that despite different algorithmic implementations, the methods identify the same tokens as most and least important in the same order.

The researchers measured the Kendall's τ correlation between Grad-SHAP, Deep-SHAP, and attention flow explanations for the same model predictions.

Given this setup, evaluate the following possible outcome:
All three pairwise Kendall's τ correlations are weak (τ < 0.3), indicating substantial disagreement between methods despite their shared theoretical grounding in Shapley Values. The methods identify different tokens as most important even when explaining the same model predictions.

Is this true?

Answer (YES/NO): YES